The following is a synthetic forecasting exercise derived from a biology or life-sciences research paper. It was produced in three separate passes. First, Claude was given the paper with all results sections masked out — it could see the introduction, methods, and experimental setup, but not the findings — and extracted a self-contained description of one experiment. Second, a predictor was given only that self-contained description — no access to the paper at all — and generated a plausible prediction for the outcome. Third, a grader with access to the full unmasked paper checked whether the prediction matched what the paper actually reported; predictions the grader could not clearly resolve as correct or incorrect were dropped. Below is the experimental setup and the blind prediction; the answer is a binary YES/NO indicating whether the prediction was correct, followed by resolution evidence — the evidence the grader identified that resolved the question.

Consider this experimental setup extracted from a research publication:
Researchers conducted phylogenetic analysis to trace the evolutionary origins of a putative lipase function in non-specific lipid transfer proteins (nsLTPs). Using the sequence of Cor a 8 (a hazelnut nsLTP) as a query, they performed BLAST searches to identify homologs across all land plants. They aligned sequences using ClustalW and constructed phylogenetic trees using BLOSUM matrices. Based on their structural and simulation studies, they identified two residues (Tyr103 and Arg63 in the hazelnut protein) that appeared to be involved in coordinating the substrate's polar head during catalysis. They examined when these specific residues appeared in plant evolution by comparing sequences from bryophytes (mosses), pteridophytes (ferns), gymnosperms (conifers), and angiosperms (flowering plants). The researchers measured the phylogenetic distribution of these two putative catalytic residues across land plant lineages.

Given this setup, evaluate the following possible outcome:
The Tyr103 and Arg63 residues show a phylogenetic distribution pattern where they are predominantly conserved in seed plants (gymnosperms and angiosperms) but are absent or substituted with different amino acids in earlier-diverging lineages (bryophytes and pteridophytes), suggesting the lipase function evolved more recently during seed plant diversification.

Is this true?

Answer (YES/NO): NO